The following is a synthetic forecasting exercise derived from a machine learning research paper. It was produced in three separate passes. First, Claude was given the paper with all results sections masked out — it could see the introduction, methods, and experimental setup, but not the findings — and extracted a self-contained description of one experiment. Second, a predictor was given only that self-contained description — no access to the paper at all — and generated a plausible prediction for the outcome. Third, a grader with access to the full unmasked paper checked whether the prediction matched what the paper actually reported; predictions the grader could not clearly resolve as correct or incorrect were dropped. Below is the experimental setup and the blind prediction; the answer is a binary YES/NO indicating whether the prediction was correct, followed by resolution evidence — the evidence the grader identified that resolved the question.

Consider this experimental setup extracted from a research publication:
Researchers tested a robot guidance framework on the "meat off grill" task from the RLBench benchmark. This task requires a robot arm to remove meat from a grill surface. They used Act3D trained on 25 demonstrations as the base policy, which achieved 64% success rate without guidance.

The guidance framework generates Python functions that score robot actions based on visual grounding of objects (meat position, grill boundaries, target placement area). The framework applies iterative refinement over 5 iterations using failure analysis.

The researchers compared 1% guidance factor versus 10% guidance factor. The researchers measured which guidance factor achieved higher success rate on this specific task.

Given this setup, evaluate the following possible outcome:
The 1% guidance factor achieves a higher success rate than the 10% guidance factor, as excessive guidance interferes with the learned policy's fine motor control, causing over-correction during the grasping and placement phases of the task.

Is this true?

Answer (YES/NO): NO